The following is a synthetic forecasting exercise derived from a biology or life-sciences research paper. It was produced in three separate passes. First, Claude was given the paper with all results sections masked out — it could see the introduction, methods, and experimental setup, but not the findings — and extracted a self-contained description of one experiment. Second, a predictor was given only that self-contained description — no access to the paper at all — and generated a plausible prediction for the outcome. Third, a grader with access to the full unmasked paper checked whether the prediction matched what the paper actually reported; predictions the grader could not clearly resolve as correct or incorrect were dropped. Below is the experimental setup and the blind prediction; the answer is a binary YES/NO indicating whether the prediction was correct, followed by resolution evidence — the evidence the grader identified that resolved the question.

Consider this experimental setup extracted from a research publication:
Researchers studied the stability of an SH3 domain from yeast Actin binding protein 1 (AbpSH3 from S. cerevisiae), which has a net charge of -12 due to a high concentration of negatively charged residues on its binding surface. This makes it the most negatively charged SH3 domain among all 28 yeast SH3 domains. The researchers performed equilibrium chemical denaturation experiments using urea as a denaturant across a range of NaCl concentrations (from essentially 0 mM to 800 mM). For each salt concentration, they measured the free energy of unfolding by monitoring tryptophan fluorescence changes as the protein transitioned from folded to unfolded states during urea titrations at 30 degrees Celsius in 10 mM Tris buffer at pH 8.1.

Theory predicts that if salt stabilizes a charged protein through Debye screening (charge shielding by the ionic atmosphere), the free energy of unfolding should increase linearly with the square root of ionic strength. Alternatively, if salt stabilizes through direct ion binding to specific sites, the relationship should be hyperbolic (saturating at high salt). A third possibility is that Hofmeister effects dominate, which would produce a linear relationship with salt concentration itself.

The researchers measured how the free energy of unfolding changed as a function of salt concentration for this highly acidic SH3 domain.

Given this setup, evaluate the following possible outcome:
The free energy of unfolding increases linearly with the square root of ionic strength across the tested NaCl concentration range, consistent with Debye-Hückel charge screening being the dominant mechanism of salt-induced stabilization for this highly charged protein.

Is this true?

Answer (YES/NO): YES